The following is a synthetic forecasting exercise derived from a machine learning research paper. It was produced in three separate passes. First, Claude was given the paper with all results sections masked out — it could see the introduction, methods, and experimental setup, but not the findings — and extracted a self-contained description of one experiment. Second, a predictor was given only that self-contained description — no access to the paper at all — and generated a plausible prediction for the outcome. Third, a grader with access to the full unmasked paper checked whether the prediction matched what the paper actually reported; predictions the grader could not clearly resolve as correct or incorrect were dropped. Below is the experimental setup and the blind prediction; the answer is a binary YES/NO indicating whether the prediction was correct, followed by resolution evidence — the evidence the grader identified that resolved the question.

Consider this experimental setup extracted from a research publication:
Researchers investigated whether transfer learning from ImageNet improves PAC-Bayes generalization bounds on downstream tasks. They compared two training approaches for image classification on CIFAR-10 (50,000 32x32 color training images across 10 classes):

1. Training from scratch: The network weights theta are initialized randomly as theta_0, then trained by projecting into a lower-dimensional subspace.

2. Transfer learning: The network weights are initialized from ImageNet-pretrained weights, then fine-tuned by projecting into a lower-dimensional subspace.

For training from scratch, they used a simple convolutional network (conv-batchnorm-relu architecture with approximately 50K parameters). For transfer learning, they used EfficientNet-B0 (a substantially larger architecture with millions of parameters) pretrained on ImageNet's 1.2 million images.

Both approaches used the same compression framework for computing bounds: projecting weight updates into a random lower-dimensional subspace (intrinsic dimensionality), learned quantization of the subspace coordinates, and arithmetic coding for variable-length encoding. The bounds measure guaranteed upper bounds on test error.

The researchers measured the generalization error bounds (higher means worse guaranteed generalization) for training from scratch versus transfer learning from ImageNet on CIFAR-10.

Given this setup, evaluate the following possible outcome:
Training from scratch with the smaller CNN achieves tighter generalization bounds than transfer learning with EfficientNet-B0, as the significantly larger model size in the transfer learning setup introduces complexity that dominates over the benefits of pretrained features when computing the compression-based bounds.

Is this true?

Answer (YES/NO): NO